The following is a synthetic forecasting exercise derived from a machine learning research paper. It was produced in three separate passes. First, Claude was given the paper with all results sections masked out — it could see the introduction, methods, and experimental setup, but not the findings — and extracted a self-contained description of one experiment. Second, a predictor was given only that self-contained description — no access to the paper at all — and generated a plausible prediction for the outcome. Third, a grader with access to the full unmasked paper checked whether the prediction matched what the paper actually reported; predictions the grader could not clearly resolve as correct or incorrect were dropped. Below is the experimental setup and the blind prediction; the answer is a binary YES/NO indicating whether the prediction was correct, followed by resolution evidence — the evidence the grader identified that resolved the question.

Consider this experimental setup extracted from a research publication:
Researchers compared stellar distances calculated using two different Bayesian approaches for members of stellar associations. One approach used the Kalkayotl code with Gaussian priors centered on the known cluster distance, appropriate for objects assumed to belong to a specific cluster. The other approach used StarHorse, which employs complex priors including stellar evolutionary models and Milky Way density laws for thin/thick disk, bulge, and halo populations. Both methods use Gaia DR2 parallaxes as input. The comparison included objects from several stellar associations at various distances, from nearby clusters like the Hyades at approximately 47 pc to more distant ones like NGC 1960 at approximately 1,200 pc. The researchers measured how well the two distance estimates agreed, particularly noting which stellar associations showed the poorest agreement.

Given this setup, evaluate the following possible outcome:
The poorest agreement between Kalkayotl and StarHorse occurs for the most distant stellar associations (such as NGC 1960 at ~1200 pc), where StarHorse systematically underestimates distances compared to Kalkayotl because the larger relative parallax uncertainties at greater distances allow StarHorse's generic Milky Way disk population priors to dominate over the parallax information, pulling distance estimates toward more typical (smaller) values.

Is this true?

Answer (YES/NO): NO